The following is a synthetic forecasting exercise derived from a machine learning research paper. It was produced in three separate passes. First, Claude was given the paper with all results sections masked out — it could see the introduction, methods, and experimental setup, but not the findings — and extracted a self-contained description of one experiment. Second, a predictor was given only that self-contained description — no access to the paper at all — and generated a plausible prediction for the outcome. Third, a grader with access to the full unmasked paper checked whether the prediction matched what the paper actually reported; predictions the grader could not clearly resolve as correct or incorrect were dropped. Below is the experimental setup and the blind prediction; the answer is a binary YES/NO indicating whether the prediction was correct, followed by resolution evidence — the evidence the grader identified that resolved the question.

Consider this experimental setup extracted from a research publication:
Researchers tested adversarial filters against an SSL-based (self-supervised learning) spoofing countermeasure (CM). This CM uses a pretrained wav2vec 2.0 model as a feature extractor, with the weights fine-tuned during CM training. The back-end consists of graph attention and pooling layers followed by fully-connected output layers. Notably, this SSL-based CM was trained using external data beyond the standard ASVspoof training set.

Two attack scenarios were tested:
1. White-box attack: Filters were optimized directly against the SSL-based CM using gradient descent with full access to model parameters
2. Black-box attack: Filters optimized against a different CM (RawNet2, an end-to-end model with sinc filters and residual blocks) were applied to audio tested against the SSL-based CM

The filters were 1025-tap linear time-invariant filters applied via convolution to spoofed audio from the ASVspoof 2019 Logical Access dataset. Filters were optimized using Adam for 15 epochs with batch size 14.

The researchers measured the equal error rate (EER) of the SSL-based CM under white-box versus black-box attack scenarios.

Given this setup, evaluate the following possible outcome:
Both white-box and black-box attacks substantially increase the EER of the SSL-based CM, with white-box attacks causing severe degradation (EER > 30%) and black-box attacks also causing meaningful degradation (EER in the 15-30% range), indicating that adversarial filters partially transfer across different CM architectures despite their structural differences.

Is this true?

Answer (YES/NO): NO